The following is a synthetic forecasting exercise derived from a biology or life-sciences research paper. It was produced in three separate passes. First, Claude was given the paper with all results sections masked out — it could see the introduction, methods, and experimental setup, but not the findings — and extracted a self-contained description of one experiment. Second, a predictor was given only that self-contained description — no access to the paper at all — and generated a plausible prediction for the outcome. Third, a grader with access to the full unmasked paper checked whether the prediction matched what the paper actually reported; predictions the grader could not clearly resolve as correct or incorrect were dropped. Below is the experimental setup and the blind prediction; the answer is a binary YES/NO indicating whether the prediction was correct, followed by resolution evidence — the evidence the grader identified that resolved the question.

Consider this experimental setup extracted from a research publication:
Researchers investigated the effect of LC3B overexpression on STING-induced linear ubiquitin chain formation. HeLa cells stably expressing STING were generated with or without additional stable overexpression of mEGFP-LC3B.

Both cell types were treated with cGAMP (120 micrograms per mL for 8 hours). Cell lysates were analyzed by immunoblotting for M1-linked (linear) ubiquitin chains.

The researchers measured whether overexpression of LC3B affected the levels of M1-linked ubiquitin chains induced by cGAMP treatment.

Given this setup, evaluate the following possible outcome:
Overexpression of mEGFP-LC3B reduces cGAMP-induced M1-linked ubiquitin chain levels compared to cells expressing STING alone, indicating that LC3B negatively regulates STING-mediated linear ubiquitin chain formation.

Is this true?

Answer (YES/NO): NO